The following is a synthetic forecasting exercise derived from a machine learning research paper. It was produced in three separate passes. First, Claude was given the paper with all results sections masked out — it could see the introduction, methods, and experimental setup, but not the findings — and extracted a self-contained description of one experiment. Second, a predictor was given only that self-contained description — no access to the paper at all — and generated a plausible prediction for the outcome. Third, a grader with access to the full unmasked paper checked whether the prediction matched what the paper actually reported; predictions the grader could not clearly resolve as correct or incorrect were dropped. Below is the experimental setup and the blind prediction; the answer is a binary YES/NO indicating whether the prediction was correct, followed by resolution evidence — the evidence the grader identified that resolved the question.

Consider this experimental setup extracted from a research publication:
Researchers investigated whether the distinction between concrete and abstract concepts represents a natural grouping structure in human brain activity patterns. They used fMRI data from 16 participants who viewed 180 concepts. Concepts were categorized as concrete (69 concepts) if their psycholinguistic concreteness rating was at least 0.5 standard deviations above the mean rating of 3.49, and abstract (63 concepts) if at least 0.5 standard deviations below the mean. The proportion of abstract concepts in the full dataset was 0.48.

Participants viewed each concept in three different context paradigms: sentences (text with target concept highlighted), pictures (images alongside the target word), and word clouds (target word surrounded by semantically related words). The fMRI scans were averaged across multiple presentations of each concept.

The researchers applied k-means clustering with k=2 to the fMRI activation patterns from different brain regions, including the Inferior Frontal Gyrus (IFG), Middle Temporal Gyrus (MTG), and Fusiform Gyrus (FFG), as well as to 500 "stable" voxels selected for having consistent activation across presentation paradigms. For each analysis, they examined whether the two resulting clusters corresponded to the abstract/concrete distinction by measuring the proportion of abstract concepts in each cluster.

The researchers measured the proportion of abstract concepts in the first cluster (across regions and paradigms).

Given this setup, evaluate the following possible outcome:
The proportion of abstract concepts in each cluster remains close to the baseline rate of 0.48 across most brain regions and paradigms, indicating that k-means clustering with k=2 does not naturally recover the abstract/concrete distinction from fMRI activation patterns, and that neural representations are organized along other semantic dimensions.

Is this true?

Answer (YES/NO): YES